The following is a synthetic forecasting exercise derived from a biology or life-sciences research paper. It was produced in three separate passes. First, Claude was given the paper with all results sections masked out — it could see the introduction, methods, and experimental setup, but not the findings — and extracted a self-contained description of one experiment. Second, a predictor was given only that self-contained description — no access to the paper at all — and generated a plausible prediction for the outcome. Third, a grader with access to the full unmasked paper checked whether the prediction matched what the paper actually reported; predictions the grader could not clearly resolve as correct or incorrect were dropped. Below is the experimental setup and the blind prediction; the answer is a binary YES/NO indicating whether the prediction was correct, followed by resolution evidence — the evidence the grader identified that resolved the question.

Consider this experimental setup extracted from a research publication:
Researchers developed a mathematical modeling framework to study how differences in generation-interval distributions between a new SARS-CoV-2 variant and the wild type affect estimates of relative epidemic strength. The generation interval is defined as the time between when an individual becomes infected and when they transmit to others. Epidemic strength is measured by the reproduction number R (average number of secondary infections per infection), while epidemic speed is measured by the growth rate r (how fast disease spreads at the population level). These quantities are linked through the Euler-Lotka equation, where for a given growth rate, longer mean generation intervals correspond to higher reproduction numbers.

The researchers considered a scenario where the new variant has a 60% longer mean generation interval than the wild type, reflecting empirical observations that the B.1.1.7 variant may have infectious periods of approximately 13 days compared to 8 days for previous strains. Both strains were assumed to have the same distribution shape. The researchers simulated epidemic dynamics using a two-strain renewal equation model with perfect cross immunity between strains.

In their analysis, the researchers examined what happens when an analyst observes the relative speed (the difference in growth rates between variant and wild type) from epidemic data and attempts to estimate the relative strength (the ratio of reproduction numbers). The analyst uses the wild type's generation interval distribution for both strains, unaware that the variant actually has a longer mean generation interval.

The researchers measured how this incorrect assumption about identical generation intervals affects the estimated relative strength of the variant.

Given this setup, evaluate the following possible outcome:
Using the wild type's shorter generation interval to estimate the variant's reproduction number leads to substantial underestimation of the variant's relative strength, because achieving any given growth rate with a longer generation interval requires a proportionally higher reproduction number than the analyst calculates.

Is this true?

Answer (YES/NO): YES